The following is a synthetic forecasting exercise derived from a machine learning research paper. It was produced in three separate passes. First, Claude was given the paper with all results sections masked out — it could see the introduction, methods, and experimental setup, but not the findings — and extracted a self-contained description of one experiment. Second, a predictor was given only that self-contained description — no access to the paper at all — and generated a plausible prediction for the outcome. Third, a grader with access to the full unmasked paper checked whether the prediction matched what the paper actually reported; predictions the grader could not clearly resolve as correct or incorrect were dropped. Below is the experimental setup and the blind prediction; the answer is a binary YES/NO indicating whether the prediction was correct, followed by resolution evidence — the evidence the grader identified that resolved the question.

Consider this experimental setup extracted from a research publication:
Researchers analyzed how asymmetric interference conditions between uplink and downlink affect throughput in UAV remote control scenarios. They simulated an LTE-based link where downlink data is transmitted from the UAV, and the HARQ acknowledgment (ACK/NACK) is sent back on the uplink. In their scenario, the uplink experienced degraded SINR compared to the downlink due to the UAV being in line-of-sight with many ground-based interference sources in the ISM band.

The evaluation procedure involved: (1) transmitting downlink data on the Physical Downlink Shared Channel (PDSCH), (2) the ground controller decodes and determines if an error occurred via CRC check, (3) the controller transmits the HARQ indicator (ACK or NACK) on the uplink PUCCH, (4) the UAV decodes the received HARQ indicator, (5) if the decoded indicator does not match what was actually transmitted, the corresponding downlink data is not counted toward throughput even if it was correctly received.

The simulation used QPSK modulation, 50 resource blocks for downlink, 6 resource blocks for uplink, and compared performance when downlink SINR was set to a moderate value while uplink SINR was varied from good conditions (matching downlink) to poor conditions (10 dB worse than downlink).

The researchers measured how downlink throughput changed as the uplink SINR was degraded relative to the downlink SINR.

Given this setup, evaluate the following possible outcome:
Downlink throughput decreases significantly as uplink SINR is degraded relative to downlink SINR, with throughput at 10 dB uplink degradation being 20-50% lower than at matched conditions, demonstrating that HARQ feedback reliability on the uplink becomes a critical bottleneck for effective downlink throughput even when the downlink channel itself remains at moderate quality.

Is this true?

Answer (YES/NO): NO